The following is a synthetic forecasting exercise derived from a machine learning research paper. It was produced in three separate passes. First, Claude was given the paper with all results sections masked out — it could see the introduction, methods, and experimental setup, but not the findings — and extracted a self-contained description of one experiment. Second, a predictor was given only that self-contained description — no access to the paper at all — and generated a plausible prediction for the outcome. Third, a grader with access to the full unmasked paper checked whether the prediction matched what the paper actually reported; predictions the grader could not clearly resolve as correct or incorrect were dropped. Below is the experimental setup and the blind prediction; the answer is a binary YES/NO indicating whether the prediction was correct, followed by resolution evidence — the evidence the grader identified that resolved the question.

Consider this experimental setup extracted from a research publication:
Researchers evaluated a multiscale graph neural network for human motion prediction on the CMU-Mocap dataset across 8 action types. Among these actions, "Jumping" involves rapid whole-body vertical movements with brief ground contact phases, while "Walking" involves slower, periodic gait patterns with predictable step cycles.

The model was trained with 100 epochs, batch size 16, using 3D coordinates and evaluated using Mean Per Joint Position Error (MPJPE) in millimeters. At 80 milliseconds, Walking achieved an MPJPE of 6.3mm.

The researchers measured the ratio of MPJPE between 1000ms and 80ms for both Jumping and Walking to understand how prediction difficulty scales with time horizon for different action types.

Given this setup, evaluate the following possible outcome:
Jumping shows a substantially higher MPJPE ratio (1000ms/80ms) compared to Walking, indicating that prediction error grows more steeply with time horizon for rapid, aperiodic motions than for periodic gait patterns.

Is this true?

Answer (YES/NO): YES